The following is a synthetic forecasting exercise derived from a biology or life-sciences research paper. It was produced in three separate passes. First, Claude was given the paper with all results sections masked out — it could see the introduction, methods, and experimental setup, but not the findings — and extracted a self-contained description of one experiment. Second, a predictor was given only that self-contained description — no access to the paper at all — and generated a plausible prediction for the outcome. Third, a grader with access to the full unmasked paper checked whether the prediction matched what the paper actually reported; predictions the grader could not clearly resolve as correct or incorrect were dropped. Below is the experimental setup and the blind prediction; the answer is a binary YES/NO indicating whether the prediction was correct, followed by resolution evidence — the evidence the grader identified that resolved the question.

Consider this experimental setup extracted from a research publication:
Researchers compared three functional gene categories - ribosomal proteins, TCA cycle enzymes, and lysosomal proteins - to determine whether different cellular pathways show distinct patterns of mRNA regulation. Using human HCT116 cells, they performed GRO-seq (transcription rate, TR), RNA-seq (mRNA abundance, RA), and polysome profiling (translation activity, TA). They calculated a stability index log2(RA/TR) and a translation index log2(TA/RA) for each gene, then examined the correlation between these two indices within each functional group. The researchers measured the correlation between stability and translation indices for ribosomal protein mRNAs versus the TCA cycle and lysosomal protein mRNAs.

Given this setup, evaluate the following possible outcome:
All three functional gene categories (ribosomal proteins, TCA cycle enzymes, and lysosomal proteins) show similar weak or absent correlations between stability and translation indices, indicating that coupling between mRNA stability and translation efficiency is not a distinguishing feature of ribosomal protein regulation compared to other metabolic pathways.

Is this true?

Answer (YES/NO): NO